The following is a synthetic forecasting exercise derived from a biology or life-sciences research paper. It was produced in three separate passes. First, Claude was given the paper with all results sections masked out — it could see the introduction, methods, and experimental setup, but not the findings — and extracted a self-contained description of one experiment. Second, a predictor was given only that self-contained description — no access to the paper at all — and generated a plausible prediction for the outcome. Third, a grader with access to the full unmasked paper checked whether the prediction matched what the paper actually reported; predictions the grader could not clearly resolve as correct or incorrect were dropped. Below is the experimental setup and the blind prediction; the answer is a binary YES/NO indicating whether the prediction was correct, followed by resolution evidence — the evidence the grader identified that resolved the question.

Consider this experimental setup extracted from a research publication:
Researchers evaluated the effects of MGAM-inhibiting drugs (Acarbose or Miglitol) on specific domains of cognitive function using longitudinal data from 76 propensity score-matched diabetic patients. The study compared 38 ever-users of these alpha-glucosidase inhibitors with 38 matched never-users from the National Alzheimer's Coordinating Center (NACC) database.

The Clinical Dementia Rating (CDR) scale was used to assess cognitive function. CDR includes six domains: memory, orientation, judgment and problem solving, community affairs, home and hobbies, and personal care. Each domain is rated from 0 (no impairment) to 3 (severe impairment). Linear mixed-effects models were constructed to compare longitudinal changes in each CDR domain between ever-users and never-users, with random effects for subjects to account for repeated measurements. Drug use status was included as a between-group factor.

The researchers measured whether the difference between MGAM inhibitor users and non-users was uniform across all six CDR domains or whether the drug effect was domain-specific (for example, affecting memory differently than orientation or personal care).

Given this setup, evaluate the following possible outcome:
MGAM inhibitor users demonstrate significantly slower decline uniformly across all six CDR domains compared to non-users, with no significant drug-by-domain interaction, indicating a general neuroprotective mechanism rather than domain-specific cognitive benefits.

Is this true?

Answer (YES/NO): NO